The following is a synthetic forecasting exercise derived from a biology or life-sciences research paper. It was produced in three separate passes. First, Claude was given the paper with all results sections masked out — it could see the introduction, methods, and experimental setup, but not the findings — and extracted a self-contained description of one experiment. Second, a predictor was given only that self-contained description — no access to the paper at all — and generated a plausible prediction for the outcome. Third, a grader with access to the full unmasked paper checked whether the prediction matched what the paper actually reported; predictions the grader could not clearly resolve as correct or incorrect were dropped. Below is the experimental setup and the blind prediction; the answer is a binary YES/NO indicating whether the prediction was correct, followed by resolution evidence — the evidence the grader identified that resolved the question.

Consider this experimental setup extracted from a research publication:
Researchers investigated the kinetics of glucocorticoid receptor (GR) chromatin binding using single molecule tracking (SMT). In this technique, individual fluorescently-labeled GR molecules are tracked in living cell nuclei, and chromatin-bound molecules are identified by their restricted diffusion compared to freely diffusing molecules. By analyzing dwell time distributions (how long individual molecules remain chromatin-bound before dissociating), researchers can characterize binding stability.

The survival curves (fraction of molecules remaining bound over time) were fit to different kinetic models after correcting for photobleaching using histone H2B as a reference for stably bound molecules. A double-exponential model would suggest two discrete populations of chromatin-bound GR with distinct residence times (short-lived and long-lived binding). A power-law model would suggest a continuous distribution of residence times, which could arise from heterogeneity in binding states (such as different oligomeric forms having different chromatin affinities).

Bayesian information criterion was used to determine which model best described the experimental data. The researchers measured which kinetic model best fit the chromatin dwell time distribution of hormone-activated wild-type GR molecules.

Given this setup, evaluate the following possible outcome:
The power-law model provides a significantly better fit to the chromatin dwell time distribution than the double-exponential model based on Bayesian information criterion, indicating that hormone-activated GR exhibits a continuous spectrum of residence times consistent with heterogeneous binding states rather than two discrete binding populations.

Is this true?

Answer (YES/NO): YES